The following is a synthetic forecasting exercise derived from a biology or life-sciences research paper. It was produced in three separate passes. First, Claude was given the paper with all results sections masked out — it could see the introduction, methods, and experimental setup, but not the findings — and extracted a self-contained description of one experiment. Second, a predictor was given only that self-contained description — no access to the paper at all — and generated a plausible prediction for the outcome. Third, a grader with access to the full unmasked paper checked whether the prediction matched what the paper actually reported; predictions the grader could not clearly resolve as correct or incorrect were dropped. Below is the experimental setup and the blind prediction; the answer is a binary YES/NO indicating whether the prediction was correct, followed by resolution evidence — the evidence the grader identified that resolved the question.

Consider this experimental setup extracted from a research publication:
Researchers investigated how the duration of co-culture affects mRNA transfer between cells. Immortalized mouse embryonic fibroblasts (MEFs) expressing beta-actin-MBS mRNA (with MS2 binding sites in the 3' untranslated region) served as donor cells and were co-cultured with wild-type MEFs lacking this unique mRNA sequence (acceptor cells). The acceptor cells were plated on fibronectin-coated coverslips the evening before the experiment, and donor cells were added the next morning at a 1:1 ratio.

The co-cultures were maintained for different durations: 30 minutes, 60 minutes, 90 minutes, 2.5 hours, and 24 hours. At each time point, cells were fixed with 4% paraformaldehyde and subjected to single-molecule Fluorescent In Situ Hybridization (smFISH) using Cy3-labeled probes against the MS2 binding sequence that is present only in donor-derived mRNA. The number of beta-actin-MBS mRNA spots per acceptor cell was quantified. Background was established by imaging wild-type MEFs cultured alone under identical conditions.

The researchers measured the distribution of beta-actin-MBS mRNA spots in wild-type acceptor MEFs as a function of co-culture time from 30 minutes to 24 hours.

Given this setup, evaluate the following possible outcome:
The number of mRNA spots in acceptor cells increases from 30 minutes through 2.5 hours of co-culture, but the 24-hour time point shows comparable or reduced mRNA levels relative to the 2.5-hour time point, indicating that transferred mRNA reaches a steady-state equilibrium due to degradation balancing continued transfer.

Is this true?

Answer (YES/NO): YES